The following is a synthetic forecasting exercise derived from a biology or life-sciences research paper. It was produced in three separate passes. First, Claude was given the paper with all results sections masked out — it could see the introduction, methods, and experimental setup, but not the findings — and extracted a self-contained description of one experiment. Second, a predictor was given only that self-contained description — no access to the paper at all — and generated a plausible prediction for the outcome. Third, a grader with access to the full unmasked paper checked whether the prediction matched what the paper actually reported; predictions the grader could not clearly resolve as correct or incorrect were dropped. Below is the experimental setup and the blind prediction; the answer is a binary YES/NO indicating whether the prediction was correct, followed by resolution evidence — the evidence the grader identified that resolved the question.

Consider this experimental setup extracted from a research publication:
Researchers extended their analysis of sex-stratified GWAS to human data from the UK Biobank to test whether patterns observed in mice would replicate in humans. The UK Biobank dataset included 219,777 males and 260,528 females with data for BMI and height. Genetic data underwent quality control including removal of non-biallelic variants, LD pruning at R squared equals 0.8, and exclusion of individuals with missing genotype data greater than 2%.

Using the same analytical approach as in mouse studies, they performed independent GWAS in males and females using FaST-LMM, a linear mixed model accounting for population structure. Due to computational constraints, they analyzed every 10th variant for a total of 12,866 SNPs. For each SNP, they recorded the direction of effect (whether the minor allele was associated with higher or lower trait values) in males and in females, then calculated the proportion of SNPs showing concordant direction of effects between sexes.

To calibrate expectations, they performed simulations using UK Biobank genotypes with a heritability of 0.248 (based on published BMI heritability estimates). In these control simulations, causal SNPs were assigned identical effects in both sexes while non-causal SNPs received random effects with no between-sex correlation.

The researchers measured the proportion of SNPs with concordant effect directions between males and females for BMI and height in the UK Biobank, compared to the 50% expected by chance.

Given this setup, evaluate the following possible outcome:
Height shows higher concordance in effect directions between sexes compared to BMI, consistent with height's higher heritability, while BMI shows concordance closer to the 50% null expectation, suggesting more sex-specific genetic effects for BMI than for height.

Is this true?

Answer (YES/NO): NO